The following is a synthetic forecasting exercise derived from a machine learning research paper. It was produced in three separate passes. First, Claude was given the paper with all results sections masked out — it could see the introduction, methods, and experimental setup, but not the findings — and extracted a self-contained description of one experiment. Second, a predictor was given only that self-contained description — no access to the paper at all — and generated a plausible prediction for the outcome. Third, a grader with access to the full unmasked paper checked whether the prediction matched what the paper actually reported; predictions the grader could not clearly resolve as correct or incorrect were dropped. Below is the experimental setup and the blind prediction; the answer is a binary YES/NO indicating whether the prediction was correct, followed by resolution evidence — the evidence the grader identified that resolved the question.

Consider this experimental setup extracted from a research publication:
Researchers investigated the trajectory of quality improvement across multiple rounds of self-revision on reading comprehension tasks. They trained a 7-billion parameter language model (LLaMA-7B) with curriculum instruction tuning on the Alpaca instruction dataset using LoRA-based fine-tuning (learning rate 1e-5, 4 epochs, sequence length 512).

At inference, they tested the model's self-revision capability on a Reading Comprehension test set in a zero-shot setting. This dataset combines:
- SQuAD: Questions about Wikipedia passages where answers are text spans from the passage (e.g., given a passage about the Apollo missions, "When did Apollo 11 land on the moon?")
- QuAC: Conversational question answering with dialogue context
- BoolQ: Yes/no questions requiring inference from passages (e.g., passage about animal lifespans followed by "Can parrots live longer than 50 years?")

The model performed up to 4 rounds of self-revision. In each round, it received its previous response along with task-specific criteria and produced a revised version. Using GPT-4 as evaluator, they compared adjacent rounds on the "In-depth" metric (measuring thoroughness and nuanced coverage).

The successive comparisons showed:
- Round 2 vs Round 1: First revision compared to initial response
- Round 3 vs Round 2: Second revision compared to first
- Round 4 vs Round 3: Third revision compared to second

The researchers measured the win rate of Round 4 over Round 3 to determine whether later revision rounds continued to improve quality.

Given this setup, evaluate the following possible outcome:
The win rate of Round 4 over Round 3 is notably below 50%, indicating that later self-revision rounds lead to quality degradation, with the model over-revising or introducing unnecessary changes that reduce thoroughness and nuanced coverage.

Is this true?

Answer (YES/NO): NO